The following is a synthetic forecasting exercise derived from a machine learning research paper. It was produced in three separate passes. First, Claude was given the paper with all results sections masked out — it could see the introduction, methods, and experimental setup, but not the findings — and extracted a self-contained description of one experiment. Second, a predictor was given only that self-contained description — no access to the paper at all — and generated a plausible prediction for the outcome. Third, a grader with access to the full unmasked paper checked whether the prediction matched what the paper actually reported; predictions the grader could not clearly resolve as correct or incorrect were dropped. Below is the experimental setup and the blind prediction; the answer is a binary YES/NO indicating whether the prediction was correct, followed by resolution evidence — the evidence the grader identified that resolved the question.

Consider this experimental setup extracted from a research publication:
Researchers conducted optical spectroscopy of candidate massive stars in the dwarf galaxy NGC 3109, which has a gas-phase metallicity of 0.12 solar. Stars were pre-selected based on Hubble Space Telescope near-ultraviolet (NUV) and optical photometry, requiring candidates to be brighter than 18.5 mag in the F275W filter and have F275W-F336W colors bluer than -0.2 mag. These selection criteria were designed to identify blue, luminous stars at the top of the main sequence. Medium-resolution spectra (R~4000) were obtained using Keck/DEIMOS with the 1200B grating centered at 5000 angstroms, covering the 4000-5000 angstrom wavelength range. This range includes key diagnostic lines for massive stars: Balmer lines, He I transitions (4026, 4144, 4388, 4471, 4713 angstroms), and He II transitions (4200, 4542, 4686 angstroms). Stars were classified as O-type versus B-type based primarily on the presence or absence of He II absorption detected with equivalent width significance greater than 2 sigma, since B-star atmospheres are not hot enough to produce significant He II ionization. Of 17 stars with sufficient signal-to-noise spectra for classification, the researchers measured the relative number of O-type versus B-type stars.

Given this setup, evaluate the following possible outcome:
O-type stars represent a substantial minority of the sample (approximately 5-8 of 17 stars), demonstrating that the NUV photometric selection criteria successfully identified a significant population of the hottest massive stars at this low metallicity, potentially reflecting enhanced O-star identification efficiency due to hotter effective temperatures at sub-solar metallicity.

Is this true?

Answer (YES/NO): NO